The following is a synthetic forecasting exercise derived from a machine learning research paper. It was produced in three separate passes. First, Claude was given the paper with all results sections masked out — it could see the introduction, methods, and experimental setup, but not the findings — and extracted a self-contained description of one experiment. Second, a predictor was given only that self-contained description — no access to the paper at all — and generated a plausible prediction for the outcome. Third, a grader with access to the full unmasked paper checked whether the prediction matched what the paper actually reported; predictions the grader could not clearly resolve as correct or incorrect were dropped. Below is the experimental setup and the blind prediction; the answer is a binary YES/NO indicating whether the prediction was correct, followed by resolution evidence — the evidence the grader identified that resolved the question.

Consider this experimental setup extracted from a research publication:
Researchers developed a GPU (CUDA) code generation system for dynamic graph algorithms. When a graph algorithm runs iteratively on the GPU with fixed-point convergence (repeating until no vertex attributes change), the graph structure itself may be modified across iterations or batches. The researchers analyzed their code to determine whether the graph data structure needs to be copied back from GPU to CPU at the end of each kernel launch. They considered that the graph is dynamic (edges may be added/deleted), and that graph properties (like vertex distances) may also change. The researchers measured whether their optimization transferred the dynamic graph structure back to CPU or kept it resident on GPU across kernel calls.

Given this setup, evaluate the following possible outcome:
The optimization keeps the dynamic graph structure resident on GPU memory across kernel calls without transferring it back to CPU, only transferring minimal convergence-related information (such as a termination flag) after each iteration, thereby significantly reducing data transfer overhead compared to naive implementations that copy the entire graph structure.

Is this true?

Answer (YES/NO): NO